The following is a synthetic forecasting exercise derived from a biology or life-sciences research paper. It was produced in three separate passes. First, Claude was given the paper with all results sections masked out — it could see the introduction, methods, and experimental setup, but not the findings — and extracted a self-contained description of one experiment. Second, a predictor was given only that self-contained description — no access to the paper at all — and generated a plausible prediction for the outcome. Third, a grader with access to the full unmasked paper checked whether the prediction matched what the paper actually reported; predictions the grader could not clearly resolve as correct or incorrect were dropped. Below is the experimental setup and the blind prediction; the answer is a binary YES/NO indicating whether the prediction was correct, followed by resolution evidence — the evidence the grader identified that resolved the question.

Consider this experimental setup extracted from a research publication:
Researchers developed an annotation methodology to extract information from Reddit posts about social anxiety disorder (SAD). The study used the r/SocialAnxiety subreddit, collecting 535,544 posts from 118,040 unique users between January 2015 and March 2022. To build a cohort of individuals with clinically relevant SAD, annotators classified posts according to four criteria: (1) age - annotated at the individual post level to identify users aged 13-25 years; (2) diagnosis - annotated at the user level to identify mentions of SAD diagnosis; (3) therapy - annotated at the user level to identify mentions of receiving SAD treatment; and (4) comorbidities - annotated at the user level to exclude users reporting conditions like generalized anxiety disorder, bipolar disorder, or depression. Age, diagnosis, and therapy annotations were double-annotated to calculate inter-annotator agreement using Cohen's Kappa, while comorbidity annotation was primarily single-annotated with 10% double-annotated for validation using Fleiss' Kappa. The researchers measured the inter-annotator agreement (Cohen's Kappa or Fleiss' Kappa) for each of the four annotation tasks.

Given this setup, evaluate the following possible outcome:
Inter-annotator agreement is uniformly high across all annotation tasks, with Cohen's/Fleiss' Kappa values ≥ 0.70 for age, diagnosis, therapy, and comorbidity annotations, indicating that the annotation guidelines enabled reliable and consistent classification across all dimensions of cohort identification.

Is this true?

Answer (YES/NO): YES